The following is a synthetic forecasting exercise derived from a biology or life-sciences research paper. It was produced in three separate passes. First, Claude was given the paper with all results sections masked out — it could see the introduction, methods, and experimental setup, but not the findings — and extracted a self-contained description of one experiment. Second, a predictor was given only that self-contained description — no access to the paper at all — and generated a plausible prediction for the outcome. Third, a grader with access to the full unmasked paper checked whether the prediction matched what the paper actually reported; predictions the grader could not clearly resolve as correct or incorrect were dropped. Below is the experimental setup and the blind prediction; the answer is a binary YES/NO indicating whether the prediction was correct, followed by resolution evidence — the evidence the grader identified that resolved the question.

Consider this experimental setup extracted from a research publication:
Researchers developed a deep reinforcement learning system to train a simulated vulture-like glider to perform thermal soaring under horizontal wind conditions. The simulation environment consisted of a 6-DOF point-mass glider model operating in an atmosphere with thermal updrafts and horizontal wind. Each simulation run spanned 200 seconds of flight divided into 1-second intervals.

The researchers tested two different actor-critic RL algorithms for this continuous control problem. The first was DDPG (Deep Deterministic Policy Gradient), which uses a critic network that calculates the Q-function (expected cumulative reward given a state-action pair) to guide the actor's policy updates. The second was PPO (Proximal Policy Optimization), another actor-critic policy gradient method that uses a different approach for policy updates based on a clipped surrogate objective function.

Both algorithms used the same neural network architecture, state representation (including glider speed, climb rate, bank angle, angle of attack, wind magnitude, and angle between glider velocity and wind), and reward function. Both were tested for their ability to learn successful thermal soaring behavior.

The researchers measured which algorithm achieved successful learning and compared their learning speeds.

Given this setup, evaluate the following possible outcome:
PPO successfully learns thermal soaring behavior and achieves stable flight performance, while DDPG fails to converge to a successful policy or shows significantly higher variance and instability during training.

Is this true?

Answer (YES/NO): NO